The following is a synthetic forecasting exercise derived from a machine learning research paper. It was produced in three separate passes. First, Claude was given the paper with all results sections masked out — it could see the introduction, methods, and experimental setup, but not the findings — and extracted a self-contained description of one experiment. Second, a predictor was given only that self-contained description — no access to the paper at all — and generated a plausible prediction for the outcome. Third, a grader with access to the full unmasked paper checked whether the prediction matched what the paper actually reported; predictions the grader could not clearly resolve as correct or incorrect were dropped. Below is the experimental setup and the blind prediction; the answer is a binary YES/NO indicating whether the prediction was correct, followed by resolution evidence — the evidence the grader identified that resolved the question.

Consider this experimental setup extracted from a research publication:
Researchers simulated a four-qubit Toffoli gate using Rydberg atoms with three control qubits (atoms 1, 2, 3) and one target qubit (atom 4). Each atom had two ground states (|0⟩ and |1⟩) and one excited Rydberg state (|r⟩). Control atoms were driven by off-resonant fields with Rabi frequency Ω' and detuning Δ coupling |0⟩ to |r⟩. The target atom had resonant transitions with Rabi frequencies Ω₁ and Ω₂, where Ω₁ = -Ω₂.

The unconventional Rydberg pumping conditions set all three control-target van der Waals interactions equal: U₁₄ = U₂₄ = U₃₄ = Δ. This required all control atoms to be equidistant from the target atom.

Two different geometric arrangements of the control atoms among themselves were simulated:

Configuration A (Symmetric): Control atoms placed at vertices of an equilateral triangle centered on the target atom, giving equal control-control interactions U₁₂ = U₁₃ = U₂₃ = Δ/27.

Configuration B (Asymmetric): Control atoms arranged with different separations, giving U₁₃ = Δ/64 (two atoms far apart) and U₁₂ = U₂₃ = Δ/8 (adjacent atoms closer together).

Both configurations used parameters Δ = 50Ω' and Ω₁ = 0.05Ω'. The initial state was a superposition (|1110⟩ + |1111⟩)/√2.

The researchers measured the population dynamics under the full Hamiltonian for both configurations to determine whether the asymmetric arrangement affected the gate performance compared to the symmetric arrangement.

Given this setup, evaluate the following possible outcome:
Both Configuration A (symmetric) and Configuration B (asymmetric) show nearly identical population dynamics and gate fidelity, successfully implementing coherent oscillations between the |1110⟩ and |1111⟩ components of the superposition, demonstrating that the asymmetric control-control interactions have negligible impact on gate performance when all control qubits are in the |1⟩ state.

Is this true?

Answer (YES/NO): YES